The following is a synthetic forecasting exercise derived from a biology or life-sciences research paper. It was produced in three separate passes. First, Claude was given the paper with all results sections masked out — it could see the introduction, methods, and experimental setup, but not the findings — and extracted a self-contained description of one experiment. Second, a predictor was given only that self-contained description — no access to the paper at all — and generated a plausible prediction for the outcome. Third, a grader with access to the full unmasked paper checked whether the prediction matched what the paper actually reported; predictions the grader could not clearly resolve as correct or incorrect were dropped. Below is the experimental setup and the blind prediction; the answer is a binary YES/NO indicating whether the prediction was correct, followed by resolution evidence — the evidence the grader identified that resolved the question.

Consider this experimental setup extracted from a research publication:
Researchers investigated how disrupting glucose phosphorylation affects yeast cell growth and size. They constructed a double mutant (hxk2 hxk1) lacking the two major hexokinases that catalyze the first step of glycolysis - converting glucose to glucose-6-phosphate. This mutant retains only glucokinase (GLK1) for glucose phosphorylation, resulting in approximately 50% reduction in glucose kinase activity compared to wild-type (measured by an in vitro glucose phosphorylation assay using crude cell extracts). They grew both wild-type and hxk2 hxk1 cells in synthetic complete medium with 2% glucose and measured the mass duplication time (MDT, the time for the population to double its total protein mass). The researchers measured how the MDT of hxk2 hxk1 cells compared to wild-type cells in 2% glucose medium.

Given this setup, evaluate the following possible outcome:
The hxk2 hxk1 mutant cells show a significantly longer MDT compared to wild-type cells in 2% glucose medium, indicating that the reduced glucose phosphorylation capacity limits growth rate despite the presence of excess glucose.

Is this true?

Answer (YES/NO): YES